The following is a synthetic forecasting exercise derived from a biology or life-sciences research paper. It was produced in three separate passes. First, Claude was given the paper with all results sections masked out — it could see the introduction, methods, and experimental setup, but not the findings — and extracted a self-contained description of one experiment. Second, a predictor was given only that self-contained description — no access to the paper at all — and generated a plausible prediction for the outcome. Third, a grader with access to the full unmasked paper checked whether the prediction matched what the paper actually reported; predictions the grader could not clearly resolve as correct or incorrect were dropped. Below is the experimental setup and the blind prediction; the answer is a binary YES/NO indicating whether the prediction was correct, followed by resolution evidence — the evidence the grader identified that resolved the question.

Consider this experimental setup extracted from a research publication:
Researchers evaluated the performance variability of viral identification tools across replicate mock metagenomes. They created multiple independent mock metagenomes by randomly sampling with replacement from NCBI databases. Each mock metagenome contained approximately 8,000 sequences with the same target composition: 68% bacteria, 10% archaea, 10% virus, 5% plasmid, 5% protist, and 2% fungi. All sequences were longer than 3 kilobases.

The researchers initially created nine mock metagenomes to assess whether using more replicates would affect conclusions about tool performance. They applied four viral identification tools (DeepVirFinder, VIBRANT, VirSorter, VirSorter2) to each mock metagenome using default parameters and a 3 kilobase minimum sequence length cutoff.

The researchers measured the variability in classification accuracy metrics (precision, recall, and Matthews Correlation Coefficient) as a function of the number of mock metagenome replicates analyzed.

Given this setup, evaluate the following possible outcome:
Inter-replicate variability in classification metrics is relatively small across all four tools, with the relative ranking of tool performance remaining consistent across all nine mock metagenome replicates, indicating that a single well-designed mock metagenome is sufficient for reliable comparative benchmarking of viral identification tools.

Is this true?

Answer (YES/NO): NO